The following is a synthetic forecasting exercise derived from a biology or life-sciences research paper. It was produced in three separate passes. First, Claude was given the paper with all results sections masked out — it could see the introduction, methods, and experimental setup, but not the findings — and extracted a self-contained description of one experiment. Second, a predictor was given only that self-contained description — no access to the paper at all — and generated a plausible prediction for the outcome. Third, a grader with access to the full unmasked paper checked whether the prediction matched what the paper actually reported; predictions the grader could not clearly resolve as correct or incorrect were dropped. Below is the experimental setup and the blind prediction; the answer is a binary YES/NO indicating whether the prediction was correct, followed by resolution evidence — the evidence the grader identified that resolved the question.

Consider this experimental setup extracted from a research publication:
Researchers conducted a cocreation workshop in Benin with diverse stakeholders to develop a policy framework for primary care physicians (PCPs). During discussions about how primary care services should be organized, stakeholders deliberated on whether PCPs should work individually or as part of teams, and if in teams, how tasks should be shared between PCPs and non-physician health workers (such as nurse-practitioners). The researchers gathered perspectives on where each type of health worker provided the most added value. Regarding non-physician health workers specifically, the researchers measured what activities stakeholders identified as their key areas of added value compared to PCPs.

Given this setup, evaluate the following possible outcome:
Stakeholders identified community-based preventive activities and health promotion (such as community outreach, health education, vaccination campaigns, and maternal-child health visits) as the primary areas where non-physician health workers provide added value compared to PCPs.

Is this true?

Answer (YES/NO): NO